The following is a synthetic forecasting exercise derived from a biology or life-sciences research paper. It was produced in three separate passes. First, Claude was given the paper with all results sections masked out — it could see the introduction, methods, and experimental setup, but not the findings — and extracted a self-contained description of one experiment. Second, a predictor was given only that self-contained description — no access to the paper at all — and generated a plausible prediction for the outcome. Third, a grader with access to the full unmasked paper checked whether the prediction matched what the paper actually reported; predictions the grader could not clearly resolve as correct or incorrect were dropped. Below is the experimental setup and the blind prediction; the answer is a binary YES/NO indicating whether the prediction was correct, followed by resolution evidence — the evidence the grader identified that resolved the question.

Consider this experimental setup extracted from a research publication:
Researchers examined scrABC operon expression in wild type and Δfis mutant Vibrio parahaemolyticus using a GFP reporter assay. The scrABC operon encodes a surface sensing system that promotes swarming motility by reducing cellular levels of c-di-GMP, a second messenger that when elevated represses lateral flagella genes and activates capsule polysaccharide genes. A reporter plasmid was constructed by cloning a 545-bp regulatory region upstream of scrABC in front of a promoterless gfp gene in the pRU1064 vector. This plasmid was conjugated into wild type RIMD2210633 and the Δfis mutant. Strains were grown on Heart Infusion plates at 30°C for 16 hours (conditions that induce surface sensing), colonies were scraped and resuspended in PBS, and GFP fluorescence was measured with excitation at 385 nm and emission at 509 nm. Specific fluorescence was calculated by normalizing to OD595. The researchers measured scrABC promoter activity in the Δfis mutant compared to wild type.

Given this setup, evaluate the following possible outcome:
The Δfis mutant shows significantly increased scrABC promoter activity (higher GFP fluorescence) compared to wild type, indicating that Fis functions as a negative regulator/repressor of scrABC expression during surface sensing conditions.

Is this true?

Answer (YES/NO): NO